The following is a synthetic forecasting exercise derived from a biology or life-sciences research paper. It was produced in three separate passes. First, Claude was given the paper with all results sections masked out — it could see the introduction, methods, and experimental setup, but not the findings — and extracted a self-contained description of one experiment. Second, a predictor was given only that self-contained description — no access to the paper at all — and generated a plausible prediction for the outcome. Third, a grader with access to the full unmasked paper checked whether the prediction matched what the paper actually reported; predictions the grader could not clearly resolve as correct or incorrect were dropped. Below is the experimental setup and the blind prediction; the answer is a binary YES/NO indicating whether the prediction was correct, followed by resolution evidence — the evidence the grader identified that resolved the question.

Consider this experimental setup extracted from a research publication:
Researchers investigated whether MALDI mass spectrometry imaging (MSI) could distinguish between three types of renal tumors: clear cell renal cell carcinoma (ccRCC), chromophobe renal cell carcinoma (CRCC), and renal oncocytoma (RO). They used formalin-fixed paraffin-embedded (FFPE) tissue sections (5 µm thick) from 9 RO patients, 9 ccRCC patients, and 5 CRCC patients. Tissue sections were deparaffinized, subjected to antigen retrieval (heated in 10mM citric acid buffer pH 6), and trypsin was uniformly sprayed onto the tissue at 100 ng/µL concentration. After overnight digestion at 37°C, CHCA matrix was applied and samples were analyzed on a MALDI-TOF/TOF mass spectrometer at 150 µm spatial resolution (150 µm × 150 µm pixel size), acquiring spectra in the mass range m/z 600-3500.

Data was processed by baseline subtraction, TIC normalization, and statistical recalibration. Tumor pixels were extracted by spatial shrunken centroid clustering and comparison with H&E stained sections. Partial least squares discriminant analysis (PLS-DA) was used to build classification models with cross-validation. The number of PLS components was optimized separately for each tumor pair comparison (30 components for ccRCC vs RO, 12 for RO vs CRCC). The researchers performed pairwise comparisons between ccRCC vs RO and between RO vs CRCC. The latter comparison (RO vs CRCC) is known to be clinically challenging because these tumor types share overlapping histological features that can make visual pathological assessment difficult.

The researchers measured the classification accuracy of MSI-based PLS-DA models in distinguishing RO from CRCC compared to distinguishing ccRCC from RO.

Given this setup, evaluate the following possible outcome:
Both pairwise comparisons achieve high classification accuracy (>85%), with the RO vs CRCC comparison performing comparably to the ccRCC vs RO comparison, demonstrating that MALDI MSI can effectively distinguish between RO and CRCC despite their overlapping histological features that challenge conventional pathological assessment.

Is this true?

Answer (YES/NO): YES